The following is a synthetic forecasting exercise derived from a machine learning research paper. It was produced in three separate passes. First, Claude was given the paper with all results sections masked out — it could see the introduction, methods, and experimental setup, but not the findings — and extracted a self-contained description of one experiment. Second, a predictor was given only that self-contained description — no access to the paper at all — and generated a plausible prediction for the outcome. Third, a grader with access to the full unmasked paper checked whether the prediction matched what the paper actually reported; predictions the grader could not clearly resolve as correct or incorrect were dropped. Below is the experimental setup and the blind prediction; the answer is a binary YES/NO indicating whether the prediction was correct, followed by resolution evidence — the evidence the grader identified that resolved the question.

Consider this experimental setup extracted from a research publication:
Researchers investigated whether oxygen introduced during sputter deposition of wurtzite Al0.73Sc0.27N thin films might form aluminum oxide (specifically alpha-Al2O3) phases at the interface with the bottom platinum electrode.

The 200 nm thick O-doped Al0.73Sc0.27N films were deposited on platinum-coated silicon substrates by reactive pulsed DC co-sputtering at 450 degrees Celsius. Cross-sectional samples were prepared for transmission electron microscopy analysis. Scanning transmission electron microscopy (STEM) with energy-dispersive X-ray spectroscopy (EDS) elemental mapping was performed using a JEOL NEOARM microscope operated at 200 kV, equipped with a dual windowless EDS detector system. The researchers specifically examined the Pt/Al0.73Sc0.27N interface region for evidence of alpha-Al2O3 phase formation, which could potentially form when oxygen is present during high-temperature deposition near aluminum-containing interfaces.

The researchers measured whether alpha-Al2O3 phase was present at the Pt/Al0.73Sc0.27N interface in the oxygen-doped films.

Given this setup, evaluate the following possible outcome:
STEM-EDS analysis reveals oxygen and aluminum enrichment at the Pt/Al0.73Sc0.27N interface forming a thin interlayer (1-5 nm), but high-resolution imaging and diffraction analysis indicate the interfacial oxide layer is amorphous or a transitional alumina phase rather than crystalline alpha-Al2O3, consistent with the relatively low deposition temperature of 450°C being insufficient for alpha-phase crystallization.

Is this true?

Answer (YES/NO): NO